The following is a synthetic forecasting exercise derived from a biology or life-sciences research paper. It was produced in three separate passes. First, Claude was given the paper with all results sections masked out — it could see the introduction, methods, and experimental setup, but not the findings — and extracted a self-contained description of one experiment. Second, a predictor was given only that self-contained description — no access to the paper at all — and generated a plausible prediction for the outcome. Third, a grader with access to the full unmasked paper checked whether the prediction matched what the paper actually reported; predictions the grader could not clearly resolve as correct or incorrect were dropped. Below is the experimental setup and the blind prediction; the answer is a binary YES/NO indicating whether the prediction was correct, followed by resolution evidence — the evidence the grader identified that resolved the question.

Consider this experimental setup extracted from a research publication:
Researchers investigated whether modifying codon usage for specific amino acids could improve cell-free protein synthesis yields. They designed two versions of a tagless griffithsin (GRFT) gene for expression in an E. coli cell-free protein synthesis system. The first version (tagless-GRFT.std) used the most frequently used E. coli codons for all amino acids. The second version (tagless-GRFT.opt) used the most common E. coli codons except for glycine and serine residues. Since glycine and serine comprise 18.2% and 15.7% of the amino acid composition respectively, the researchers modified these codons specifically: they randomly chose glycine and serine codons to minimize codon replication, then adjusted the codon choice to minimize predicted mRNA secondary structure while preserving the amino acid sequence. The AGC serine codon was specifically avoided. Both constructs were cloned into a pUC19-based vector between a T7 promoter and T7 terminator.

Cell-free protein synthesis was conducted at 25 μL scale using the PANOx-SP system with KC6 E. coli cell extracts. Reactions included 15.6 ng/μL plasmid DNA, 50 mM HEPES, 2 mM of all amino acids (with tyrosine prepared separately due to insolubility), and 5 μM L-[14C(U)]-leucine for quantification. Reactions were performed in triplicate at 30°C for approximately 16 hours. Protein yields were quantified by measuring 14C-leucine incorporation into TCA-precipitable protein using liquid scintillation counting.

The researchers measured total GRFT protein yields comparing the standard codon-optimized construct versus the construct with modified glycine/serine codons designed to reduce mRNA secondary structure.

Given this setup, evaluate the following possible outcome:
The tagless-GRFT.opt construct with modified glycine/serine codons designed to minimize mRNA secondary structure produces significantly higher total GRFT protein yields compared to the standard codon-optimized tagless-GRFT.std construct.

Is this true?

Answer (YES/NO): YES